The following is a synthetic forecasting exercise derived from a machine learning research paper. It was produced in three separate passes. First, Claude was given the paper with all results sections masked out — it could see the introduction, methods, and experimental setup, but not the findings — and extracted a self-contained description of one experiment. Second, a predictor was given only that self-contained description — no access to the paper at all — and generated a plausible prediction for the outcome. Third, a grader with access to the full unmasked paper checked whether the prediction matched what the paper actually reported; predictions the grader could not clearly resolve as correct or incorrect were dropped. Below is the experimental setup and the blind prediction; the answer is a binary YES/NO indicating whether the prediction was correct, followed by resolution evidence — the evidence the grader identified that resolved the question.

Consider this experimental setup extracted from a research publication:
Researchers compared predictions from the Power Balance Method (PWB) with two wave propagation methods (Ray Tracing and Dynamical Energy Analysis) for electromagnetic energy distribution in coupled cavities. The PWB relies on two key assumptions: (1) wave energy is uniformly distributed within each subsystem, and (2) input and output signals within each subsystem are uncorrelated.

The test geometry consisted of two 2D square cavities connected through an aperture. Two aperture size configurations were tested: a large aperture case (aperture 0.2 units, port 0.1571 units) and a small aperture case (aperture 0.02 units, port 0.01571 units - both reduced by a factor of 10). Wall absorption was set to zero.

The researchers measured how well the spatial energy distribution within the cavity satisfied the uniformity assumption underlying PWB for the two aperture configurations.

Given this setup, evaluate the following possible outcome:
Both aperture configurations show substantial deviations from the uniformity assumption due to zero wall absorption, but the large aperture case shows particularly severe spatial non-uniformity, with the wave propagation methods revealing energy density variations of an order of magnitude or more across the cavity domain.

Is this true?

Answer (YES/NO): NO